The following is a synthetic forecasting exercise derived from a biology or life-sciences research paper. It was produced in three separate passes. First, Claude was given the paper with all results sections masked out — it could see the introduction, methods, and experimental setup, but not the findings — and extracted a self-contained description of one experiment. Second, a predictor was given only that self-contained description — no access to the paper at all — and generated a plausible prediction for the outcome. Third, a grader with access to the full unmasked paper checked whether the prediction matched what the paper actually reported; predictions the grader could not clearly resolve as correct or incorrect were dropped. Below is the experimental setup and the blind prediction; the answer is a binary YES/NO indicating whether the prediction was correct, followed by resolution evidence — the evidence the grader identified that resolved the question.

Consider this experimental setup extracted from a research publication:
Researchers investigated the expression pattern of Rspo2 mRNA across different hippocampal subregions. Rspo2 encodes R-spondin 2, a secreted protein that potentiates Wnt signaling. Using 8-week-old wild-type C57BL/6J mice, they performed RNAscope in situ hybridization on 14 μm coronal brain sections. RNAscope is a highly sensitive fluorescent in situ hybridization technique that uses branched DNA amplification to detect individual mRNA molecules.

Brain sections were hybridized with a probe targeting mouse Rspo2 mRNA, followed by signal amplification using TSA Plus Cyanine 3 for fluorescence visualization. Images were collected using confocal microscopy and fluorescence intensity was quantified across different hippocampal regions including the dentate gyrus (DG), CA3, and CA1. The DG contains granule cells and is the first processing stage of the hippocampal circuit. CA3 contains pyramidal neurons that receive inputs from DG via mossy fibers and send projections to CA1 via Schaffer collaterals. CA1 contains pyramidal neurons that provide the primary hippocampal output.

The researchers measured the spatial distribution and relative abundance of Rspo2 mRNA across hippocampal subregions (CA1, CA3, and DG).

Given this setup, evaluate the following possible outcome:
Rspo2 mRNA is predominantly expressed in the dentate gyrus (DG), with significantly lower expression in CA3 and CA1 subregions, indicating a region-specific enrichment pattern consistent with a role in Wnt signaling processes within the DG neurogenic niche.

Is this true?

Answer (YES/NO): NO